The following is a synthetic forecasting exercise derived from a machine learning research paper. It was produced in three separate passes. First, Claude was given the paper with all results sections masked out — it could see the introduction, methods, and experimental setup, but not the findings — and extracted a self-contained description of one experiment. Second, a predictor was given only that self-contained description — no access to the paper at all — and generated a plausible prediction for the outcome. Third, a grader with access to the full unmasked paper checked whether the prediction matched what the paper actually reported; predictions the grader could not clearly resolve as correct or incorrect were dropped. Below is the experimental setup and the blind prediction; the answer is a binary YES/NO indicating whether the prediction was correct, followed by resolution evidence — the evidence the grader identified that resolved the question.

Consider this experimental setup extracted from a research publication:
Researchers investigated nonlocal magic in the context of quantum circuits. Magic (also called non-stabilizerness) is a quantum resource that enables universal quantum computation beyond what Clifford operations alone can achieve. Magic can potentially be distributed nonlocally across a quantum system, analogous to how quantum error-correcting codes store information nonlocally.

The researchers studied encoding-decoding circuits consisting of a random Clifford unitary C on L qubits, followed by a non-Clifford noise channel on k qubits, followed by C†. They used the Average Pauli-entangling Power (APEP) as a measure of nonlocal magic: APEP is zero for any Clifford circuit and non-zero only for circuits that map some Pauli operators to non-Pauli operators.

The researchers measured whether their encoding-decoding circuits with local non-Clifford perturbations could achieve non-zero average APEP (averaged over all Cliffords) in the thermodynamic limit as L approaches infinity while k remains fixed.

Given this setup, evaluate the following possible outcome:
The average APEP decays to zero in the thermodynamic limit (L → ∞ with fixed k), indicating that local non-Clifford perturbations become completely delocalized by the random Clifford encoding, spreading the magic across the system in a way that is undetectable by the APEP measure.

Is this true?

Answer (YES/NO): NO